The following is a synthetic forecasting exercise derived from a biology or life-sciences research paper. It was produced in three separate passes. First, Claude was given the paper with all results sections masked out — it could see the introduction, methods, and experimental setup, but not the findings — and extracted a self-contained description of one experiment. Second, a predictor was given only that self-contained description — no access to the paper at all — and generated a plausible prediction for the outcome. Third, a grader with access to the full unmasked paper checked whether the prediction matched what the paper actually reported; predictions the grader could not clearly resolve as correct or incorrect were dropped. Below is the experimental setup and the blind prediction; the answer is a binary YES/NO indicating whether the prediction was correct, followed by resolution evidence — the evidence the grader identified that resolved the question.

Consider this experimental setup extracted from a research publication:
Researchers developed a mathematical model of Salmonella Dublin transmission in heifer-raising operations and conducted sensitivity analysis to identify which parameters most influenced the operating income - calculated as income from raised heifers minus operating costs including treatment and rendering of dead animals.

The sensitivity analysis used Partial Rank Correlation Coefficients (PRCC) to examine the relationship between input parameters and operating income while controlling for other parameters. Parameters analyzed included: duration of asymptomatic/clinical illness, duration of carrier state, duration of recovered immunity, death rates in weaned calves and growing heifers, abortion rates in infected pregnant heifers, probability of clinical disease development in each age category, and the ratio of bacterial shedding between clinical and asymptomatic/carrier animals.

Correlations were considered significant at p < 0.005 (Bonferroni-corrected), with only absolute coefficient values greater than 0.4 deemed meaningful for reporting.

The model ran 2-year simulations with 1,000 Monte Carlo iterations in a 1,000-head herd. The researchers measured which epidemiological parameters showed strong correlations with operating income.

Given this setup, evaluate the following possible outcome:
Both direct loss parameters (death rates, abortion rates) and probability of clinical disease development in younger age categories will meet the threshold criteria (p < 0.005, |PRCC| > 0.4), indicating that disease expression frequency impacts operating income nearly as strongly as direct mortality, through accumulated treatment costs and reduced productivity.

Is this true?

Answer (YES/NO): NO